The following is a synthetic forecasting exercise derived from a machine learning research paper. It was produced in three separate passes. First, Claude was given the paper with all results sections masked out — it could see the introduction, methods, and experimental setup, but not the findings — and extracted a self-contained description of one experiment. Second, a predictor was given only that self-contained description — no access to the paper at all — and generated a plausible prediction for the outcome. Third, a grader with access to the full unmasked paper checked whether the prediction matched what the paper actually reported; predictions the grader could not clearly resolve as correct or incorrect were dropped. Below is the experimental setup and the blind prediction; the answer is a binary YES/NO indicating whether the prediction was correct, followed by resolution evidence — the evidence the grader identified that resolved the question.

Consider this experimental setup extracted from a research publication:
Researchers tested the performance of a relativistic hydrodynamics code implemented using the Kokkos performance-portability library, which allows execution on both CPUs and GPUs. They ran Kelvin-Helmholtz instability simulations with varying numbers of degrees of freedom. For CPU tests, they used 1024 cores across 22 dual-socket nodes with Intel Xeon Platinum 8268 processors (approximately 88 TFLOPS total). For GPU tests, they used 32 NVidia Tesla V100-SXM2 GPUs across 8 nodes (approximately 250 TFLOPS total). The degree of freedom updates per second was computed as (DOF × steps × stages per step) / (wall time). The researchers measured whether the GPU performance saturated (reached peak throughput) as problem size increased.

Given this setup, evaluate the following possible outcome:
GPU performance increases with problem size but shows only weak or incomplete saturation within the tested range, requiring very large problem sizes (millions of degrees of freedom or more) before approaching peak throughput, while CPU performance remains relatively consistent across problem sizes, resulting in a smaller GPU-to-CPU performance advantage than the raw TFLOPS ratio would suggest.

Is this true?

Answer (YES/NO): NO